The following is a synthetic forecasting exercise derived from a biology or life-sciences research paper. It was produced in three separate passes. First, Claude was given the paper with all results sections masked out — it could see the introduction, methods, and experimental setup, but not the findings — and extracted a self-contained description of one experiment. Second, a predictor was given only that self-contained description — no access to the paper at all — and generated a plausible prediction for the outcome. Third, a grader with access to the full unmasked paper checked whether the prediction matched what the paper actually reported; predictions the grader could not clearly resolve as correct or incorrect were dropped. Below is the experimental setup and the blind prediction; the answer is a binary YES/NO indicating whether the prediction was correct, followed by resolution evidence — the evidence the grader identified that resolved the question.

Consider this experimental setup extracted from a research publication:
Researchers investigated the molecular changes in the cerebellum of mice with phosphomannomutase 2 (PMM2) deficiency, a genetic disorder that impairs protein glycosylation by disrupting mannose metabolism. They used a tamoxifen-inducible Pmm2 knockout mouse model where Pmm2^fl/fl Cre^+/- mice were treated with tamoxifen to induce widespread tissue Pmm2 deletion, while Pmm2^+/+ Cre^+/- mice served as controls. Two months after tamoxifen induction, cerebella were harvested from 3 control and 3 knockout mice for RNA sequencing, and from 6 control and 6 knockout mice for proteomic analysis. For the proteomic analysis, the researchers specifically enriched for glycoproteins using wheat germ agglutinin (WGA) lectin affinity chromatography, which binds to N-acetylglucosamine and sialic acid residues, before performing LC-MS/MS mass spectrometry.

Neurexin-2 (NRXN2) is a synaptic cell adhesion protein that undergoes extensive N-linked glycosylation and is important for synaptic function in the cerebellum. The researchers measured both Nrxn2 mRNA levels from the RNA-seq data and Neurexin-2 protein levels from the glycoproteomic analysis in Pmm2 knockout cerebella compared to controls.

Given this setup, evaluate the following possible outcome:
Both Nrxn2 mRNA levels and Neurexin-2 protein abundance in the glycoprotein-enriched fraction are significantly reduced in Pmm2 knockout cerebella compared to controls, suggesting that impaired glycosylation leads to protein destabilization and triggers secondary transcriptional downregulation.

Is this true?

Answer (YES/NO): NO